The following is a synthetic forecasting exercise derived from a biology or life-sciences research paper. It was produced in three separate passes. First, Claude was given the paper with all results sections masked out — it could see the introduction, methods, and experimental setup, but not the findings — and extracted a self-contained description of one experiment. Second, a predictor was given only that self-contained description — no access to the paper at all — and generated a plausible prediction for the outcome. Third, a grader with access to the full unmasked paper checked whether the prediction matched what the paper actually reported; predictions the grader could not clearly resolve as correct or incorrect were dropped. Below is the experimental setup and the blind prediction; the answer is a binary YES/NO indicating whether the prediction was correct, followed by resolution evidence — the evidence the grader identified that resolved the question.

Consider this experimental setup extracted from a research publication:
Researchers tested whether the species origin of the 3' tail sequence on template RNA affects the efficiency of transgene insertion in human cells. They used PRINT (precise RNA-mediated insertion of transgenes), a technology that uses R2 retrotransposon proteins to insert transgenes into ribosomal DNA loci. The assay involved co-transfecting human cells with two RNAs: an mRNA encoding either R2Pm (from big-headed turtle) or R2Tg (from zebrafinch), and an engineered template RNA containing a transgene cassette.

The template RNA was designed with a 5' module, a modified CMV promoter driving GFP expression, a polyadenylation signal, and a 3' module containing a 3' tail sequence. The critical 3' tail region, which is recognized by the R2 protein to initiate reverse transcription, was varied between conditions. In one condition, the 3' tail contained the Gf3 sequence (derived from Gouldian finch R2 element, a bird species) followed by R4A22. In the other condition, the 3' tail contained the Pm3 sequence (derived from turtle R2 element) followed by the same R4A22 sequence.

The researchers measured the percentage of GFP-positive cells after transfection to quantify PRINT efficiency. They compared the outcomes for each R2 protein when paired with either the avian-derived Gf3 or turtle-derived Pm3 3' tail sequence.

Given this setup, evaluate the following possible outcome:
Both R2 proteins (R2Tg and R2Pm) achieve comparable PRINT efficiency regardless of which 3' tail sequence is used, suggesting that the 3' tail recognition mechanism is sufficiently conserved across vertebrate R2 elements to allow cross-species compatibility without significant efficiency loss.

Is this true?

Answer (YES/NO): NO